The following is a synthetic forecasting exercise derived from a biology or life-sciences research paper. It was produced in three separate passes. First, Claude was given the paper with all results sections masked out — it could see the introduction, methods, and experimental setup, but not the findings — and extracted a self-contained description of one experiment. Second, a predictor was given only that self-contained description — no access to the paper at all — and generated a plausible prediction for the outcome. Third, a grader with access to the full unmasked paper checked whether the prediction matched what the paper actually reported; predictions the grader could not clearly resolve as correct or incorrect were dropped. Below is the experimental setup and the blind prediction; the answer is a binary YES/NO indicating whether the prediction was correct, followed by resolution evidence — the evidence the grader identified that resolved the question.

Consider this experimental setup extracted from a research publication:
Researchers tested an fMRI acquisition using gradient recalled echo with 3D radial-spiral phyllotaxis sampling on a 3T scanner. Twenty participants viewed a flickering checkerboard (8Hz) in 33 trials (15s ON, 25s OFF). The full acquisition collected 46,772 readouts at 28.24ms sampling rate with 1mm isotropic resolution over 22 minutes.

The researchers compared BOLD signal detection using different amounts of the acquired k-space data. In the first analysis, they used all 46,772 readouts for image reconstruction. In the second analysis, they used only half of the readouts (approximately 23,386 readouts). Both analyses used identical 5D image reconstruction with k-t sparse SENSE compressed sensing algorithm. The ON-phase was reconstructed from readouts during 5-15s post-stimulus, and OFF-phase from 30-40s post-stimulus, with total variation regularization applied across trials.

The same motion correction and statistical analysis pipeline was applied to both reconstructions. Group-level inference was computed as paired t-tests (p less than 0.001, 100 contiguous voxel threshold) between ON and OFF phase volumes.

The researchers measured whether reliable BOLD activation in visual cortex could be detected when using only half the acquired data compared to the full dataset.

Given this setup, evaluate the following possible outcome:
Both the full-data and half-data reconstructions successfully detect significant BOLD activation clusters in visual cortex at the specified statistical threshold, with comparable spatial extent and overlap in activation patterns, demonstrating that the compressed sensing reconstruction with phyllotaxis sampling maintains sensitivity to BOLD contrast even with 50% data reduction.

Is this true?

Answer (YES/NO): YES